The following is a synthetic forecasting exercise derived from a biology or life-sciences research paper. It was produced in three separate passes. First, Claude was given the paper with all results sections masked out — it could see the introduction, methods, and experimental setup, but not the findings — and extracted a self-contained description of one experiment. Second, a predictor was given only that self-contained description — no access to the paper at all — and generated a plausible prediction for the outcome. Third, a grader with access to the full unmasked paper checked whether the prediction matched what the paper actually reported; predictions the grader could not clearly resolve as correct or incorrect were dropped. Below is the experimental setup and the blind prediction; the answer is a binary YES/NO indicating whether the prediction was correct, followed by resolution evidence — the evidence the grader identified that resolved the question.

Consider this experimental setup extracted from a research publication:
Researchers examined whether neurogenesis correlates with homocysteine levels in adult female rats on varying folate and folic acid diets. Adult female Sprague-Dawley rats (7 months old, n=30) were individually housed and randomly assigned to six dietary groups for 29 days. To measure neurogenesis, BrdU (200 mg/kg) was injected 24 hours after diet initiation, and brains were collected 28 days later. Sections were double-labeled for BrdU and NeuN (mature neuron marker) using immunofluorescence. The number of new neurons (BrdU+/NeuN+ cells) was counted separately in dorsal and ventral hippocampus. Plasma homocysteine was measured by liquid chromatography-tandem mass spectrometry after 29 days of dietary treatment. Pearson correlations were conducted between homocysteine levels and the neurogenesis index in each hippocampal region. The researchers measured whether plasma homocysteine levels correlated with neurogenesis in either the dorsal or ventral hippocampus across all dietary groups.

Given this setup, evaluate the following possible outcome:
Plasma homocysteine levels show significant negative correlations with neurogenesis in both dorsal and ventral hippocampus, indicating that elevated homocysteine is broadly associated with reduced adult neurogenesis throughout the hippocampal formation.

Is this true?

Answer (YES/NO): NO